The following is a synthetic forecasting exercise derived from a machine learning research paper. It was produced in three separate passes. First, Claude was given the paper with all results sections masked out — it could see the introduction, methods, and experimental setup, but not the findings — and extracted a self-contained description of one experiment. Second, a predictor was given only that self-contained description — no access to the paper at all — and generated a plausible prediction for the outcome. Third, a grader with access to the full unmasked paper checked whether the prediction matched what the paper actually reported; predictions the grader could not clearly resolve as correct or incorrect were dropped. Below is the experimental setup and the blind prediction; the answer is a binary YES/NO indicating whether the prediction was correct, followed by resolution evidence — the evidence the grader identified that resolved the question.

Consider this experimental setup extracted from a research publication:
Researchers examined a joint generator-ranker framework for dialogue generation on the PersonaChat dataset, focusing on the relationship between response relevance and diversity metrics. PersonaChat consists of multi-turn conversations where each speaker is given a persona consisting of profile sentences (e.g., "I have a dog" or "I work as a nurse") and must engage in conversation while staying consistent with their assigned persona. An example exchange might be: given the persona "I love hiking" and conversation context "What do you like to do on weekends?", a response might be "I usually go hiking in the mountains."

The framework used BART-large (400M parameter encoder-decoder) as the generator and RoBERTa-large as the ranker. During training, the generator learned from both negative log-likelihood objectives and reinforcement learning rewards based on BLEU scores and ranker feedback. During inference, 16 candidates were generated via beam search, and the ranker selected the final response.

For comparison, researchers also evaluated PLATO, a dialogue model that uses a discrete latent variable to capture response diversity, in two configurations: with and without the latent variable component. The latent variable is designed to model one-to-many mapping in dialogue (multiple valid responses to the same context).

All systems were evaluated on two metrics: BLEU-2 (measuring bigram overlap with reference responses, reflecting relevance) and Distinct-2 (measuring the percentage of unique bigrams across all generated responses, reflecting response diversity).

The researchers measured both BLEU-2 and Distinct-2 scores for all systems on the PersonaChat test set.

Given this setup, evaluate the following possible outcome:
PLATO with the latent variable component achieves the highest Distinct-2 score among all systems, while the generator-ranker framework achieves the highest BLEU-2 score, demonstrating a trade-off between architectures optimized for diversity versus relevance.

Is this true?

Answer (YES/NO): NO